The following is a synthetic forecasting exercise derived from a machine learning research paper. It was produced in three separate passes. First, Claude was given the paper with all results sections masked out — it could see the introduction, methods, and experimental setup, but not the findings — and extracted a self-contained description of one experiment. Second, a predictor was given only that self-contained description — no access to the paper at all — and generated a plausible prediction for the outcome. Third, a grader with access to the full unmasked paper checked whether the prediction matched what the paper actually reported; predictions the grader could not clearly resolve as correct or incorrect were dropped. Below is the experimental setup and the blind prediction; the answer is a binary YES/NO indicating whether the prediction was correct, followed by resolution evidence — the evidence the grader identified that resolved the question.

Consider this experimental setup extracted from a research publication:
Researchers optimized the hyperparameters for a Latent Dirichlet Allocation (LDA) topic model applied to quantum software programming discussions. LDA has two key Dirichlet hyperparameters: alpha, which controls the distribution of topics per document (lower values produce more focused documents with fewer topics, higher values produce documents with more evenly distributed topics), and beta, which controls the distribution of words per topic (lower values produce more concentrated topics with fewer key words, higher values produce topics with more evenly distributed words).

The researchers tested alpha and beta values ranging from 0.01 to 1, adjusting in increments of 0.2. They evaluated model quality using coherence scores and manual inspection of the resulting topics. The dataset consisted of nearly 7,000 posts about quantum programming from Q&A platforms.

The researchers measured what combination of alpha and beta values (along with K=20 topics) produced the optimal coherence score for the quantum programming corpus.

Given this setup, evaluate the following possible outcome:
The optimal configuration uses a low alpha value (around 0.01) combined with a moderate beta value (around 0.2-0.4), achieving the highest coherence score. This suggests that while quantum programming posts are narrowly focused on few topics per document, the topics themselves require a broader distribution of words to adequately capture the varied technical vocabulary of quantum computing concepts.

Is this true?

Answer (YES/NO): NO